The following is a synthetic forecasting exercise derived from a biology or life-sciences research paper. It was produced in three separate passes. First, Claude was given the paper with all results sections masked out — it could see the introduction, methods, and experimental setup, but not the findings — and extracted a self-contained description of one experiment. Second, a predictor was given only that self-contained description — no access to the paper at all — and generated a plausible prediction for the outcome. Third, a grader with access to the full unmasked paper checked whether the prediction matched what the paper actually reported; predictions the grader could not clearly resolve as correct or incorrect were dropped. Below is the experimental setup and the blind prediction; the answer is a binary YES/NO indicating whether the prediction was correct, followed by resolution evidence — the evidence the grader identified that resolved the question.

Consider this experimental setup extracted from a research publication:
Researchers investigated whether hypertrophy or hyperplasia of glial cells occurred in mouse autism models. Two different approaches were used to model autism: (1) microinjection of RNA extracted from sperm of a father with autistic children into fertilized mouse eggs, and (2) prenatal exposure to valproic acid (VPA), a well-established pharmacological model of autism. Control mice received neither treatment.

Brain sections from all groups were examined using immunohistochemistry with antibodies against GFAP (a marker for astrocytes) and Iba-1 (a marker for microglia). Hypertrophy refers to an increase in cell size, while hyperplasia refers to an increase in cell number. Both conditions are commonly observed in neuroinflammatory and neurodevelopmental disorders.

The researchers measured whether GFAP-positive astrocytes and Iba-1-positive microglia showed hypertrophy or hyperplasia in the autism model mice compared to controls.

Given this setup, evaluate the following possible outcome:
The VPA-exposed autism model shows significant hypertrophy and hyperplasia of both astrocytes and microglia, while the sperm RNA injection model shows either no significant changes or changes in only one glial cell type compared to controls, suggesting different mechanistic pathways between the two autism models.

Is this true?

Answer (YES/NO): NO